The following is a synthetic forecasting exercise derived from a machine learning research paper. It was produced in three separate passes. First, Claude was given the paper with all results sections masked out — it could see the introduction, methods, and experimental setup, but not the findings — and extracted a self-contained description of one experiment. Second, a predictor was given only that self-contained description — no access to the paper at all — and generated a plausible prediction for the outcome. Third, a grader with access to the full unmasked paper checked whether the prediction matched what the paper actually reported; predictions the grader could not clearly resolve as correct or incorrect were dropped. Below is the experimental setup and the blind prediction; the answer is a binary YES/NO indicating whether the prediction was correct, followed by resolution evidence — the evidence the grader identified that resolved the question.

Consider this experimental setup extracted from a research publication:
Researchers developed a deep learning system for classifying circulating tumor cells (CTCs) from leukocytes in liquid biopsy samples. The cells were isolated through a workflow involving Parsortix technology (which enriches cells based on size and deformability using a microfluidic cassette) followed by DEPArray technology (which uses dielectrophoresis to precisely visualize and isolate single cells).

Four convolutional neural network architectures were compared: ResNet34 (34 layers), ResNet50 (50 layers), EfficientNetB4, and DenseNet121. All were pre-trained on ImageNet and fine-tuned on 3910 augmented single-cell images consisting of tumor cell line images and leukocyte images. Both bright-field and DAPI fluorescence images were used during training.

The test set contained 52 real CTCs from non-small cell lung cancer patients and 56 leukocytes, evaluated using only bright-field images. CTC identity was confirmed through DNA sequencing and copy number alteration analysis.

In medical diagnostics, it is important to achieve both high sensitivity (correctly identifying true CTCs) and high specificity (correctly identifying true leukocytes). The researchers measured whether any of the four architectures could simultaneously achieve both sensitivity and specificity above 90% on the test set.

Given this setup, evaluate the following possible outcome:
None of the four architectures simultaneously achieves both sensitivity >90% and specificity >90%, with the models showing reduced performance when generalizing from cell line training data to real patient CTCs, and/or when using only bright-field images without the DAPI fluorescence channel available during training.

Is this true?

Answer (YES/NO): YES